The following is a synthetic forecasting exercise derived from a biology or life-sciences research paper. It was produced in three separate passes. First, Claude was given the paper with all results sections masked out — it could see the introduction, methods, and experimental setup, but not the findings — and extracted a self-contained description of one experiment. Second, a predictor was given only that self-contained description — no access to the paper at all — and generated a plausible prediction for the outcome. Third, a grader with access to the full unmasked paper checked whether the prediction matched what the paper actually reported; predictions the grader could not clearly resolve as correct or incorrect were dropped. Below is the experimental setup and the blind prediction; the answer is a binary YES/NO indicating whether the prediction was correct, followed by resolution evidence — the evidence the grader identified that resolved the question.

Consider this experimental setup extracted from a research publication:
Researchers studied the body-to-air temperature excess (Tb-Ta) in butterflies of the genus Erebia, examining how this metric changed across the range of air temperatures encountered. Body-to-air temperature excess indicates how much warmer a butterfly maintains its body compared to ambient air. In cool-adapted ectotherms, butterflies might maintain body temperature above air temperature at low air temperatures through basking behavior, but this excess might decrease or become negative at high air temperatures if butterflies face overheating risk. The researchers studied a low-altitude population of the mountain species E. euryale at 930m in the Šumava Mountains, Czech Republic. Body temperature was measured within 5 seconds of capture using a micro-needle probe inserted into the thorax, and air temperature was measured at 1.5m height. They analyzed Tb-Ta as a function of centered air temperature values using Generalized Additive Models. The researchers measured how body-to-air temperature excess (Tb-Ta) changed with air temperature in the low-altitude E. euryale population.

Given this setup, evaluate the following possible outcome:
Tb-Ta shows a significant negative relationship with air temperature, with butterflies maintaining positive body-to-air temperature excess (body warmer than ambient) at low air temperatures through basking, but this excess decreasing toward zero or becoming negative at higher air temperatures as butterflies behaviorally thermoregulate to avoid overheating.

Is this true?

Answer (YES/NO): NO